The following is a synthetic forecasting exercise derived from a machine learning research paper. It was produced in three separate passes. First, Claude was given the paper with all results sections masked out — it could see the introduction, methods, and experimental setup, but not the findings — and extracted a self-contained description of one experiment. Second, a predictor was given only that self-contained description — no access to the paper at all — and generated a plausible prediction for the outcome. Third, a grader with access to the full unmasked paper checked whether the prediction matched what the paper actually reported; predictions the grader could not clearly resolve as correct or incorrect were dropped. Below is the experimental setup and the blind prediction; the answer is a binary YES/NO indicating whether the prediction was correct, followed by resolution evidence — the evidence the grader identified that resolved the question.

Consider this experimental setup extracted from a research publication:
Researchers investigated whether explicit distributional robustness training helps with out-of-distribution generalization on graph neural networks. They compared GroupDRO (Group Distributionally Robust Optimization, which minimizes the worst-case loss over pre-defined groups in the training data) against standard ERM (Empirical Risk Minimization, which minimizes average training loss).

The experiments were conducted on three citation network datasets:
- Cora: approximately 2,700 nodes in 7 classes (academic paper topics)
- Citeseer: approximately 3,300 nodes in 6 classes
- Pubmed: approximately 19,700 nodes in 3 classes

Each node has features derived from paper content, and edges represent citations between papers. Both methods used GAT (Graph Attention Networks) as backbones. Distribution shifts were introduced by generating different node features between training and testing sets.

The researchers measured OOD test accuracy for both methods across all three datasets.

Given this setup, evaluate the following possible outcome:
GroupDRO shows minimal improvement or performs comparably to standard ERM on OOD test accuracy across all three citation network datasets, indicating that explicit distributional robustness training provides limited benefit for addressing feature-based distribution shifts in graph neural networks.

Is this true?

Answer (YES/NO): YES